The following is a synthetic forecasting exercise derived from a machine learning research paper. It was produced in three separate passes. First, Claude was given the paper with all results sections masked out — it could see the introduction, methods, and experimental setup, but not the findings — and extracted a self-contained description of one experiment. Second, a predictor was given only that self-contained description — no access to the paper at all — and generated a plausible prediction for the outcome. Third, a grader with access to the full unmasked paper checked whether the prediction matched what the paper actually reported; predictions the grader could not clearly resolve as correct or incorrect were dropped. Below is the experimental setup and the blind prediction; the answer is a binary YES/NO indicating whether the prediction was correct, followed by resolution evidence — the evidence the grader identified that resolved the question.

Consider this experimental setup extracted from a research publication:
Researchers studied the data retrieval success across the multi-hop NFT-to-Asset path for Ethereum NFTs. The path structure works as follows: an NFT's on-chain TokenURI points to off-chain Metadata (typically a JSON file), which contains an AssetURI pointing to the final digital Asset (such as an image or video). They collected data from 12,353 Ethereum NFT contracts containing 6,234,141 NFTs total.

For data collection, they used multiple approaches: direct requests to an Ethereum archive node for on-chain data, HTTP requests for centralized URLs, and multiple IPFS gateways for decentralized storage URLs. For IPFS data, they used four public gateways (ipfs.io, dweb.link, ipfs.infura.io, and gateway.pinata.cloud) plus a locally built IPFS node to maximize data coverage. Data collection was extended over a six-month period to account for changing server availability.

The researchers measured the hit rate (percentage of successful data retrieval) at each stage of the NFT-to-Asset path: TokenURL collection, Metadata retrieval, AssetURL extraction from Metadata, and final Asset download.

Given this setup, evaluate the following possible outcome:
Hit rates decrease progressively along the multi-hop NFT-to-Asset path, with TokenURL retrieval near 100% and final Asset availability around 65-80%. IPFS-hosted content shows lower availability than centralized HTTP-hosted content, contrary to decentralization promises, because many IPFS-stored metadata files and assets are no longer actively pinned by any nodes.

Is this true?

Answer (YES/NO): NO